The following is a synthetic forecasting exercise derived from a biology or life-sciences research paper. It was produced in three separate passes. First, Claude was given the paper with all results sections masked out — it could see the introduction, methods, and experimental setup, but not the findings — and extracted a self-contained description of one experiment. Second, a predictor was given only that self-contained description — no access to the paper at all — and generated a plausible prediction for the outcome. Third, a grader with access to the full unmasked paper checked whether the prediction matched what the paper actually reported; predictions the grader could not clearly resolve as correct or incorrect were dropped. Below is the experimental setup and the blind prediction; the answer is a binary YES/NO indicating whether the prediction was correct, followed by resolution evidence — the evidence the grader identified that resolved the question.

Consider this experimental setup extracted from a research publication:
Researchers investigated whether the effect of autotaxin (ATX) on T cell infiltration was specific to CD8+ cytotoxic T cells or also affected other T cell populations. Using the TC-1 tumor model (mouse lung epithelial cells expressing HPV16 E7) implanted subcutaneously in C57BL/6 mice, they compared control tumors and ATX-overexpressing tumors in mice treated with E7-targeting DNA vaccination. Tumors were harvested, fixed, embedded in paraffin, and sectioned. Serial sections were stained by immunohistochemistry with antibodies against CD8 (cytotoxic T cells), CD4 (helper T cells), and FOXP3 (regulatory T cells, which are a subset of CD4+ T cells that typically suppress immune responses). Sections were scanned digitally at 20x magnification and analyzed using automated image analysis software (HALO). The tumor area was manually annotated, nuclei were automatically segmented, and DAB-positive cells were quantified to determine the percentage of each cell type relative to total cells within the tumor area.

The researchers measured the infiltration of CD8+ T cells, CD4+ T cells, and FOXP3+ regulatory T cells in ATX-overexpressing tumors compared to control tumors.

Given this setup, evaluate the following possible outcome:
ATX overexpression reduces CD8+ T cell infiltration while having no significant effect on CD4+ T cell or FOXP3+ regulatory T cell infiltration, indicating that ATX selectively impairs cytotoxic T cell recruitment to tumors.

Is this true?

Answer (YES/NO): YES